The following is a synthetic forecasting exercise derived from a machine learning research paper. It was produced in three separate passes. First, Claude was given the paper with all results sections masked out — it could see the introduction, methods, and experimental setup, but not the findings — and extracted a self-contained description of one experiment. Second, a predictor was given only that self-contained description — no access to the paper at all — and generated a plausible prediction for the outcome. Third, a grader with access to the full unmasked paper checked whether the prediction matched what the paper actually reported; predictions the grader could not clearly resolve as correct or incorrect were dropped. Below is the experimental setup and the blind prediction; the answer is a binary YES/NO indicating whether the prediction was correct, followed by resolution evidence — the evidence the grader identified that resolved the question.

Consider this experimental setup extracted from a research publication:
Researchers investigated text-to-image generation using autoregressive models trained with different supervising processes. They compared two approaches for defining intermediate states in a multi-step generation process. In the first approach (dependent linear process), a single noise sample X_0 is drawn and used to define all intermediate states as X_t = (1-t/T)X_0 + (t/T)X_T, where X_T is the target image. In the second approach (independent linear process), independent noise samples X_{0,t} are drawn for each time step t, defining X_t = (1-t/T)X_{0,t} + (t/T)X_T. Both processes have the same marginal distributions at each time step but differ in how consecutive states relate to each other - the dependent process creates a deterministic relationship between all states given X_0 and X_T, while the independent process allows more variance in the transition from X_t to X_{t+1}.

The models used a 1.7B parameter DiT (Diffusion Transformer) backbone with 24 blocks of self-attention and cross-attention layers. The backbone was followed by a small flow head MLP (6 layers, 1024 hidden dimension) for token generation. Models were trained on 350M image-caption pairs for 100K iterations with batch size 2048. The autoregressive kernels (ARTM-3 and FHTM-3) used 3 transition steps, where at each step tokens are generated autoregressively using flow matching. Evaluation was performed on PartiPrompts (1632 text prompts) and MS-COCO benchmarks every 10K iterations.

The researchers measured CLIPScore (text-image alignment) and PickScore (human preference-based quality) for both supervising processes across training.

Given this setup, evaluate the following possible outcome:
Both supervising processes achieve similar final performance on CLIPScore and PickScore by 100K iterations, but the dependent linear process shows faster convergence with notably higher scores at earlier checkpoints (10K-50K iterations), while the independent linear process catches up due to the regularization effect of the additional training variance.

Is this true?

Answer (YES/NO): NO